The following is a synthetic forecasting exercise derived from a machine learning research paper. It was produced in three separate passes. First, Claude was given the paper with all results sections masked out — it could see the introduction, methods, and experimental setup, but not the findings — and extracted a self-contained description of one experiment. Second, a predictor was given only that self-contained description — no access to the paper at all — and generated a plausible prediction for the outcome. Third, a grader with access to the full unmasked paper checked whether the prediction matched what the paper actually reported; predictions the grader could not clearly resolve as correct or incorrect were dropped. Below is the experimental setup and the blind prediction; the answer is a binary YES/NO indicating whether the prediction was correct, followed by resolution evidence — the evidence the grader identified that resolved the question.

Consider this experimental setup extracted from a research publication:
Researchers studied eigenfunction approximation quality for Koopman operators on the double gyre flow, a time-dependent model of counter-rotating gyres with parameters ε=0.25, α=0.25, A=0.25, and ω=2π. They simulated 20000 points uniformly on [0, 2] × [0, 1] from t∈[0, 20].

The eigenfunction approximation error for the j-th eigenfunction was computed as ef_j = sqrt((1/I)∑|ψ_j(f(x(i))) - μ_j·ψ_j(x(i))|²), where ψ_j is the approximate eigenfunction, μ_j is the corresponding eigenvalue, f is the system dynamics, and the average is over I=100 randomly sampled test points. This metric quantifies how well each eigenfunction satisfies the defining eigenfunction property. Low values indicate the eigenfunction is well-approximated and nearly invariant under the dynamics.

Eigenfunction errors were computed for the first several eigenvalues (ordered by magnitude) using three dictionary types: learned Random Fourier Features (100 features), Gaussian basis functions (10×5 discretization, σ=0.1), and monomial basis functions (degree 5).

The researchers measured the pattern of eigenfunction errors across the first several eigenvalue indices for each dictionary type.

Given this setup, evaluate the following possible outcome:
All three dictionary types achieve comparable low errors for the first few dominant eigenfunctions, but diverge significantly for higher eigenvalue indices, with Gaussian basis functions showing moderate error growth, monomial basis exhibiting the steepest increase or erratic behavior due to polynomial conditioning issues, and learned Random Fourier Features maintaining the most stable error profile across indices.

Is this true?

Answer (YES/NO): NO